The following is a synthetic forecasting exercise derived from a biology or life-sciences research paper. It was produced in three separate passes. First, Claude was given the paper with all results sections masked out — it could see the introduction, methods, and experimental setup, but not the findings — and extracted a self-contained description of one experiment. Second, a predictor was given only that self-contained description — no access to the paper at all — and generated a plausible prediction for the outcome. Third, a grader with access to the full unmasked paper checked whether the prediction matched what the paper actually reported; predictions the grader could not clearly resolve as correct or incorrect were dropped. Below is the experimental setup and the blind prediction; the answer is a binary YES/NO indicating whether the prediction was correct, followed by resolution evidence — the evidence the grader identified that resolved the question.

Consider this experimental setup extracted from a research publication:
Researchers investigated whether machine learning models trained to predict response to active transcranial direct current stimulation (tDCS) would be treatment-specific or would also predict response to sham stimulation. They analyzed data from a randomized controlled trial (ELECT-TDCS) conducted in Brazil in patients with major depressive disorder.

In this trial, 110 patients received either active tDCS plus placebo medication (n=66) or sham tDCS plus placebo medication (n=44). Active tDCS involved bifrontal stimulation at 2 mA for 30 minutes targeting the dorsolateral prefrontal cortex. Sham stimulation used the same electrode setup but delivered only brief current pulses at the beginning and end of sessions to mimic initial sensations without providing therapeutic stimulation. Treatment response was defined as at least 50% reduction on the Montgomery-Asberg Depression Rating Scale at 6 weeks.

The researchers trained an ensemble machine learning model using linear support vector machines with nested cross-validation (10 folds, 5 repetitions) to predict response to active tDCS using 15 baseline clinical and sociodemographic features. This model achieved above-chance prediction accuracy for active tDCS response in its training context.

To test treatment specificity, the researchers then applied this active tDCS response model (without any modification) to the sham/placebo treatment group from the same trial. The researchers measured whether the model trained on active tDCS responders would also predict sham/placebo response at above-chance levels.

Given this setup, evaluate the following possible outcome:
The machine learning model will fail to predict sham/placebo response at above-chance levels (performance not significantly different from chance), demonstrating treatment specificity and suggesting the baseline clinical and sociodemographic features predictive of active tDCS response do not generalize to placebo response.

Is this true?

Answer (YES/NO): YES